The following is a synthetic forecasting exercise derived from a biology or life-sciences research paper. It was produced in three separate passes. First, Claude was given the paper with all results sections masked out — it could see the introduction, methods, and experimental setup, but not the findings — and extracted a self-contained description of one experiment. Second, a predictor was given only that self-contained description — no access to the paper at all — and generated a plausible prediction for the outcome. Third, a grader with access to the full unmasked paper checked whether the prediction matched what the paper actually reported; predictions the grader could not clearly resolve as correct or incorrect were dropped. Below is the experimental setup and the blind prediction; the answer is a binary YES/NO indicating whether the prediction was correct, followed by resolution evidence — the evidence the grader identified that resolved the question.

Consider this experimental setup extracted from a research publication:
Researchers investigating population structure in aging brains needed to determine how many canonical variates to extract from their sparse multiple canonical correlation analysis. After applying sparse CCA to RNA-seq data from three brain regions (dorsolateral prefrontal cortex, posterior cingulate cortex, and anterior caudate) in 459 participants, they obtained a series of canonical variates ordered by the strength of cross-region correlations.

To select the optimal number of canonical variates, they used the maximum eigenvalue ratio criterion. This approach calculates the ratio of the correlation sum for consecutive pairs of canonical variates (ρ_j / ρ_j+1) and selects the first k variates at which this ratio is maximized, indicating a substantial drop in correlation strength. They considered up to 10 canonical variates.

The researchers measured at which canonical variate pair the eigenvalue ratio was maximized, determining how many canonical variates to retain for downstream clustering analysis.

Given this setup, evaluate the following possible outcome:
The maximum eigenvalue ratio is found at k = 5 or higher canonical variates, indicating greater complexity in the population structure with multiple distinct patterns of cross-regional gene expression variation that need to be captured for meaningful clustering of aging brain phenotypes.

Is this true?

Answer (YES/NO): YES